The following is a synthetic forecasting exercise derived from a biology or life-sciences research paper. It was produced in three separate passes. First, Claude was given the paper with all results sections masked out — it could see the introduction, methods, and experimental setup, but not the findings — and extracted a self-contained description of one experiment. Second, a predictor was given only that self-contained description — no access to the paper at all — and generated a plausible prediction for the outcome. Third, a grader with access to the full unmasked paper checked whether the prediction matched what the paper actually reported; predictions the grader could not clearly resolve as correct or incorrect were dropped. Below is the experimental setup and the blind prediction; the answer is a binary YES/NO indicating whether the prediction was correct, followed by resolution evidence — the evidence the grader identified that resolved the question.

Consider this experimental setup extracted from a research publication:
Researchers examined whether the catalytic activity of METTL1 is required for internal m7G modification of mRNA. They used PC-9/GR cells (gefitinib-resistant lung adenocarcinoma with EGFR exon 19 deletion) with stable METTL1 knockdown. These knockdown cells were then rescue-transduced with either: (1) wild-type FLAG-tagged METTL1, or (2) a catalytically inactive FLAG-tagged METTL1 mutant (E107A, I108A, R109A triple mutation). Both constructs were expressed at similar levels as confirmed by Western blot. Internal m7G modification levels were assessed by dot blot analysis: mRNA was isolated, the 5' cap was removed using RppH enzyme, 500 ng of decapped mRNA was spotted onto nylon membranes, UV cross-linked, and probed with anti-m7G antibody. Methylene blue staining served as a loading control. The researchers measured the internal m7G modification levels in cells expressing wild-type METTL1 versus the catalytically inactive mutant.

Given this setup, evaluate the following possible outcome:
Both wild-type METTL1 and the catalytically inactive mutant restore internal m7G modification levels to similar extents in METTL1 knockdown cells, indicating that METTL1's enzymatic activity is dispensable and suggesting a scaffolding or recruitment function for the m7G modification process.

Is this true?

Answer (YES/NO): NO